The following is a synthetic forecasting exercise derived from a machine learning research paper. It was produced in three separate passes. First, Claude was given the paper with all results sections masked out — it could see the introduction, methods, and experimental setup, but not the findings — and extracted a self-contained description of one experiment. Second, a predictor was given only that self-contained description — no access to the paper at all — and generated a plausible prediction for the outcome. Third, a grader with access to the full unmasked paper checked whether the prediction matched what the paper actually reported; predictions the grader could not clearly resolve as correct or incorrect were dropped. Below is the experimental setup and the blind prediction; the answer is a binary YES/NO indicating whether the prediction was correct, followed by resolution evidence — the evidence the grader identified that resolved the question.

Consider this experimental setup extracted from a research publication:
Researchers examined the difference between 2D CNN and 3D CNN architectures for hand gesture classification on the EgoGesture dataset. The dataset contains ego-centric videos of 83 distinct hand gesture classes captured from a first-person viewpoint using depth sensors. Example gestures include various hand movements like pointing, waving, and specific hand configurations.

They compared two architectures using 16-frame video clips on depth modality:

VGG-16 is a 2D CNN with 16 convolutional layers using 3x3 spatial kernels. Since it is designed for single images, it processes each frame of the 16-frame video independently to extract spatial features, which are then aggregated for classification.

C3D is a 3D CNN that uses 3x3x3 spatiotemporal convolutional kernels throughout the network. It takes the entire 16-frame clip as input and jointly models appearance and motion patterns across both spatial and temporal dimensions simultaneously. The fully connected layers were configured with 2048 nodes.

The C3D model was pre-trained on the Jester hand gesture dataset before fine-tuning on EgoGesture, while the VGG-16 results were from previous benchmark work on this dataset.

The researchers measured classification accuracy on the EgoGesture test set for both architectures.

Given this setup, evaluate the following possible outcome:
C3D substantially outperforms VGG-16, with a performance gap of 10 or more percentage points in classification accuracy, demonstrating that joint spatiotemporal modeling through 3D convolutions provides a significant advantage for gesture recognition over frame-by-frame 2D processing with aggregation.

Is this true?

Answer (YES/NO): YES